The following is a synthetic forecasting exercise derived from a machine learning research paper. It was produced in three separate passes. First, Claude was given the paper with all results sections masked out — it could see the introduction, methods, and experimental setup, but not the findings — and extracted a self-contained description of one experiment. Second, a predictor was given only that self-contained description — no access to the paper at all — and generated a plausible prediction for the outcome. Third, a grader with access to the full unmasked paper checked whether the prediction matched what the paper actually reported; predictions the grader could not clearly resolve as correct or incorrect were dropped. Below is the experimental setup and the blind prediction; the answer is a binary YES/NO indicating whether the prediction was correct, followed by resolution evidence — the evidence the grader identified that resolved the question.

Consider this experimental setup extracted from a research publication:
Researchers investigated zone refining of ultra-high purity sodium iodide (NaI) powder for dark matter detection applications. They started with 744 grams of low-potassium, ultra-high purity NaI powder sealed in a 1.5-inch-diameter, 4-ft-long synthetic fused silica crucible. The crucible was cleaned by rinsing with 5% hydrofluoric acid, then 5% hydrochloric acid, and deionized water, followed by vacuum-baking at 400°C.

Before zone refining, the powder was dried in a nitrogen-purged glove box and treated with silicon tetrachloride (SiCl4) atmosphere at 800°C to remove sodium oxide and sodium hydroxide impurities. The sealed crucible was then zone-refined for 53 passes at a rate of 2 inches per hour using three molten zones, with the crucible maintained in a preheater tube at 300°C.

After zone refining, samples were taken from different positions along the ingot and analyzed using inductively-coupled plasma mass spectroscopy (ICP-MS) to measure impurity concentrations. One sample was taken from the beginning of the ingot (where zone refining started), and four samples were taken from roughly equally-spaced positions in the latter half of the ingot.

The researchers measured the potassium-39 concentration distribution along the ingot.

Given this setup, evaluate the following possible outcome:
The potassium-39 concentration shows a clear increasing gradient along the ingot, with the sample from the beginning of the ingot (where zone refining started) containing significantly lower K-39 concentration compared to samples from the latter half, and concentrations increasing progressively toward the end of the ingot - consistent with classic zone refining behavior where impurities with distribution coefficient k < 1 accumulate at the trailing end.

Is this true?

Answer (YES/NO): YES